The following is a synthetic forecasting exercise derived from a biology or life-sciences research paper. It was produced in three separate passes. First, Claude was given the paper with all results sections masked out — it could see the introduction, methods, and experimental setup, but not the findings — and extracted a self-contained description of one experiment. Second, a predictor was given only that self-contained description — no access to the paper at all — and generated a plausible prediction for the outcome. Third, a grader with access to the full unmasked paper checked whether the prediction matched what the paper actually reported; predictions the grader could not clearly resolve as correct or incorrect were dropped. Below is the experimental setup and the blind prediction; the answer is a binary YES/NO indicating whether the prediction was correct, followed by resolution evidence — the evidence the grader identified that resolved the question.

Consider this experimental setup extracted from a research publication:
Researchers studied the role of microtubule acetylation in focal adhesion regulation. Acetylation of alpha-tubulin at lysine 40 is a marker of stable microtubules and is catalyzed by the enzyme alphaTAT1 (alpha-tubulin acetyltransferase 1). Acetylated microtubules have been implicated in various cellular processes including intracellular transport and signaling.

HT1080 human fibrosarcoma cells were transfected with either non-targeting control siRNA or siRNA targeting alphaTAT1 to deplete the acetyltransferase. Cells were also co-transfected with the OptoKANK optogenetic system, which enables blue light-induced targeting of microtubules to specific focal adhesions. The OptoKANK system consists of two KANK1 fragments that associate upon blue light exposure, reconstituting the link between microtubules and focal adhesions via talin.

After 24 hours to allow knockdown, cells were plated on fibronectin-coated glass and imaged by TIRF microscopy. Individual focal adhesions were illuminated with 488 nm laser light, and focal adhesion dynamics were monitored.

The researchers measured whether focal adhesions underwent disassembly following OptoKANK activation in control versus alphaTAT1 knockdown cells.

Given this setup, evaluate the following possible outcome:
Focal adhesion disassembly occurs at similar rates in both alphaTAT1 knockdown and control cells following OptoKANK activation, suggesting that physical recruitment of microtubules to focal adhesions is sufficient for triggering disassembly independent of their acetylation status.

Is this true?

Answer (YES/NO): NO